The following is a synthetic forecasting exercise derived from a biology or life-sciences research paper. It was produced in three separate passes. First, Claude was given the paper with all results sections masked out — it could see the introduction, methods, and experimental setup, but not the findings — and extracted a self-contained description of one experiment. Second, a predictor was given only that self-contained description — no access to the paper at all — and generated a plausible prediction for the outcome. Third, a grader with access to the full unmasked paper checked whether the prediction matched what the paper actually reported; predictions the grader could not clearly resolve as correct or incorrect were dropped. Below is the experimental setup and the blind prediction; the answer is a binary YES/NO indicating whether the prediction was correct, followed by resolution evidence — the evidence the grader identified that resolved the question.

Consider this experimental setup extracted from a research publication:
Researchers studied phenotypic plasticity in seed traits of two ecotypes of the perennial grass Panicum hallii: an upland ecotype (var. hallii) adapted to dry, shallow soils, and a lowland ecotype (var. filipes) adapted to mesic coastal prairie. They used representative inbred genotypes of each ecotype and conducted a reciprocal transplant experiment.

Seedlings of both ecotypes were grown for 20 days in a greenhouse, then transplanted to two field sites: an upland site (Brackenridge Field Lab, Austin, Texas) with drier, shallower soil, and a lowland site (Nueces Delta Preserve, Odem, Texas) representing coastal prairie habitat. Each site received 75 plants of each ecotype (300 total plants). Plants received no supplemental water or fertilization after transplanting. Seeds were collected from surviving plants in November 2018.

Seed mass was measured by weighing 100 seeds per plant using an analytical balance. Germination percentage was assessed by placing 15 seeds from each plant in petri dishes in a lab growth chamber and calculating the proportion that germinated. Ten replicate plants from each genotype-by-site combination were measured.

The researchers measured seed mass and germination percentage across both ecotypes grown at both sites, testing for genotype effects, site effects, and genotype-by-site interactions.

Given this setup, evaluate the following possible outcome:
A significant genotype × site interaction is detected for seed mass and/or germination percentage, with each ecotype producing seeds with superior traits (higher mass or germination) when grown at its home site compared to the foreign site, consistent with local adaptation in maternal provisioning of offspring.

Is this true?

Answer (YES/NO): NO